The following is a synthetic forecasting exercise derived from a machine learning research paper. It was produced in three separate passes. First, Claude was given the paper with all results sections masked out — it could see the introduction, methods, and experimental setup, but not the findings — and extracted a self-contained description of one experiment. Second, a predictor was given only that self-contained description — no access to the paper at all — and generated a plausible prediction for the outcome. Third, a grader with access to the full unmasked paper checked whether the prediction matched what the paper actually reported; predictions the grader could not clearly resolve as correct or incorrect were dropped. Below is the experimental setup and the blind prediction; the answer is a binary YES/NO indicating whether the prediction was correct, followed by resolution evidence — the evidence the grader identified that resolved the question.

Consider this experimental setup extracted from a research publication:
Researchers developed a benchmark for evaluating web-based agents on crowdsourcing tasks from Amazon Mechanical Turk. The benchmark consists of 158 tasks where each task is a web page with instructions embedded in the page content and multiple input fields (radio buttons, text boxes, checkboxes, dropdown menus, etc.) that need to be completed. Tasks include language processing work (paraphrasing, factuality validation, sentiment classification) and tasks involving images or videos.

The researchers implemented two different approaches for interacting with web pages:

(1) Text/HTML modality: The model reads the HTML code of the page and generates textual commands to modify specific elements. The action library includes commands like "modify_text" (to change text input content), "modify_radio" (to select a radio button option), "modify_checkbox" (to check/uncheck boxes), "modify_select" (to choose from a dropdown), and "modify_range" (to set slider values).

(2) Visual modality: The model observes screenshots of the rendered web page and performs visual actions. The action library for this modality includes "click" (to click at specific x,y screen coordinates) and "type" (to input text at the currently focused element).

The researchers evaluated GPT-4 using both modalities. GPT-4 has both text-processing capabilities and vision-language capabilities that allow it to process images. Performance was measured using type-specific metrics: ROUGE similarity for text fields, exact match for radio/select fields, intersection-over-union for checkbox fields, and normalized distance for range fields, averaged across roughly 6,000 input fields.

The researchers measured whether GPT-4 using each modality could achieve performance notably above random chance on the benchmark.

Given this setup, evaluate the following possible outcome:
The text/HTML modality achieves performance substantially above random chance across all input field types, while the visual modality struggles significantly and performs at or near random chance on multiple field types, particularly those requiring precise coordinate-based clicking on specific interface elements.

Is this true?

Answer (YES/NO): NO